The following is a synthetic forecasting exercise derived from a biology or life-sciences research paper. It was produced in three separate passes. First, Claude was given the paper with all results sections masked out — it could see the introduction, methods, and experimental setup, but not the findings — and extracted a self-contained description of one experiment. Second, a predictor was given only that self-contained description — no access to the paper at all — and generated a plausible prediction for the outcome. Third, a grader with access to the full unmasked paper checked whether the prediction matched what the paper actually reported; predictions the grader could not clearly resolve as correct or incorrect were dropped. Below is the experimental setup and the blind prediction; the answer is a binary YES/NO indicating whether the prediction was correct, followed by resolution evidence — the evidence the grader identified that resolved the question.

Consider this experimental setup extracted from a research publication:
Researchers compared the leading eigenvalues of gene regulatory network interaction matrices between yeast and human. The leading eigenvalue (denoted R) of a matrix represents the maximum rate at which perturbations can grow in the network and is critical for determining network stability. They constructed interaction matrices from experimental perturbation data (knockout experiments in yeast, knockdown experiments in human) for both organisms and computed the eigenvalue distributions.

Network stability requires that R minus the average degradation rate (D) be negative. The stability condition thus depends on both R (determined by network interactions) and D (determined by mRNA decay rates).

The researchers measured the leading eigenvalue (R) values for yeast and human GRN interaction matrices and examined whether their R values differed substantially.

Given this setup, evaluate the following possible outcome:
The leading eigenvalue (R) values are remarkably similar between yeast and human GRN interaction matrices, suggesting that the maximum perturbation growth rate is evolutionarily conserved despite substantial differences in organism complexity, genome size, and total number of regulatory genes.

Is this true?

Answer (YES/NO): YES